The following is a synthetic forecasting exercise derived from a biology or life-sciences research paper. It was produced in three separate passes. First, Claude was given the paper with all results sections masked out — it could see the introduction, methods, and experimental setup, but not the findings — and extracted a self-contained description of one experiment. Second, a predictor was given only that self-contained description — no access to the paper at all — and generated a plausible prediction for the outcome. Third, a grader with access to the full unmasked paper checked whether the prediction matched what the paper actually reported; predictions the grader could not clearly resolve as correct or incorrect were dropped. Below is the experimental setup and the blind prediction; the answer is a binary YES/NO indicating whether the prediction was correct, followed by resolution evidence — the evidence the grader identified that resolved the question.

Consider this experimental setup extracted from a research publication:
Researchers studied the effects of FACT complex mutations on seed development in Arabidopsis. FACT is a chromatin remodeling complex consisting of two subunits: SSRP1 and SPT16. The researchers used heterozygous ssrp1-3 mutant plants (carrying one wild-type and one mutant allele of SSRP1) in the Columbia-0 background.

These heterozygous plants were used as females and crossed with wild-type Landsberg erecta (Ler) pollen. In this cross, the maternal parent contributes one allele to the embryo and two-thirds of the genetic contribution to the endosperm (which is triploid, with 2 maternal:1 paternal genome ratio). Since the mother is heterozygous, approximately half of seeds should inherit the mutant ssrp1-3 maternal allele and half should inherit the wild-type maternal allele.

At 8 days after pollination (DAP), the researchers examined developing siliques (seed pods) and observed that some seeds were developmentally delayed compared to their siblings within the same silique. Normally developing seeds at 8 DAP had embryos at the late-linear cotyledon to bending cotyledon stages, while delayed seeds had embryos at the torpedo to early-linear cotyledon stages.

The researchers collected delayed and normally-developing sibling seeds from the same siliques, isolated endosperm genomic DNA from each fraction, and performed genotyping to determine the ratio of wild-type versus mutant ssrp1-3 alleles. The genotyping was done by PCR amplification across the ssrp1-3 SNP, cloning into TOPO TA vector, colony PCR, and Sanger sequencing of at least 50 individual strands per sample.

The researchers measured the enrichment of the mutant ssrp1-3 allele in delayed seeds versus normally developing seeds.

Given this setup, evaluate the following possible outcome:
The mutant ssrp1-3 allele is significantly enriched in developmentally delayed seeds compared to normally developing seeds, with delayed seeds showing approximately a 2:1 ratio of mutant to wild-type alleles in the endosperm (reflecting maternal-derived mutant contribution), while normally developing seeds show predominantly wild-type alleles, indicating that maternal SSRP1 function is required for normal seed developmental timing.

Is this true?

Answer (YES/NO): YES